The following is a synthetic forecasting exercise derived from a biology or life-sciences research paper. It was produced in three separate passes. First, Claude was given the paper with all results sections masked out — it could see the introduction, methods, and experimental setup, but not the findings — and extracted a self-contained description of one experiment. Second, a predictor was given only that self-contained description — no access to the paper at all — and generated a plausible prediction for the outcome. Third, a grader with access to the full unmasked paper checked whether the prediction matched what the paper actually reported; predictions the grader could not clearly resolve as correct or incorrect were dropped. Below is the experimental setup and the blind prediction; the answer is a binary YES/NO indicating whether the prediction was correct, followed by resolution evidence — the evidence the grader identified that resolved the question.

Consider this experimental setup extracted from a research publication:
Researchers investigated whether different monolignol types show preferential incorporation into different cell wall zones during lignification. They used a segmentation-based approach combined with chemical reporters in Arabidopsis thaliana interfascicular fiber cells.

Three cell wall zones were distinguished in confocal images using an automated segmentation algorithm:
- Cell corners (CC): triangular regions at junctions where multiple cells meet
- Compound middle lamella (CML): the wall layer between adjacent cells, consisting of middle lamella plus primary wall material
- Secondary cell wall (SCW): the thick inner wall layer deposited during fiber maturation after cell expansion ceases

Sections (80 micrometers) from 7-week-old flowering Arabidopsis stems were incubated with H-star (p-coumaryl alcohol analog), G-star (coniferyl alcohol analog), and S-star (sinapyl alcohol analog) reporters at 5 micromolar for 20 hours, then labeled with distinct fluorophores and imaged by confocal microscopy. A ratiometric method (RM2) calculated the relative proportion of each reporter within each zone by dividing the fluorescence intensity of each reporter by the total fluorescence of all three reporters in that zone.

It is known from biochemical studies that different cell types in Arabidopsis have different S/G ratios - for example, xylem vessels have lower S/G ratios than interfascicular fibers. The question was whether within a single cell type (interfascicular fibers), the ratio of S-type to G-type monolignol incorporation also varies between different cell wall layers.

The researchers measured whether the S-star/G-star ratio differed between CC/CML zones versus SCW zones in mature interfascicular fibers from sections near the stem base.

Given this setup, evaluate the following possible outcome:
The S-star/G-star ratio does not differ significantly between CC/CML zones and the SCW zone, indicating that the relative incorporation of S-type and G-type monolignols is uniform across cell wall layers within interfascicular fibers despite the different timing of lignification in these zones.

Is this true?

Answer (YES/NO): NO